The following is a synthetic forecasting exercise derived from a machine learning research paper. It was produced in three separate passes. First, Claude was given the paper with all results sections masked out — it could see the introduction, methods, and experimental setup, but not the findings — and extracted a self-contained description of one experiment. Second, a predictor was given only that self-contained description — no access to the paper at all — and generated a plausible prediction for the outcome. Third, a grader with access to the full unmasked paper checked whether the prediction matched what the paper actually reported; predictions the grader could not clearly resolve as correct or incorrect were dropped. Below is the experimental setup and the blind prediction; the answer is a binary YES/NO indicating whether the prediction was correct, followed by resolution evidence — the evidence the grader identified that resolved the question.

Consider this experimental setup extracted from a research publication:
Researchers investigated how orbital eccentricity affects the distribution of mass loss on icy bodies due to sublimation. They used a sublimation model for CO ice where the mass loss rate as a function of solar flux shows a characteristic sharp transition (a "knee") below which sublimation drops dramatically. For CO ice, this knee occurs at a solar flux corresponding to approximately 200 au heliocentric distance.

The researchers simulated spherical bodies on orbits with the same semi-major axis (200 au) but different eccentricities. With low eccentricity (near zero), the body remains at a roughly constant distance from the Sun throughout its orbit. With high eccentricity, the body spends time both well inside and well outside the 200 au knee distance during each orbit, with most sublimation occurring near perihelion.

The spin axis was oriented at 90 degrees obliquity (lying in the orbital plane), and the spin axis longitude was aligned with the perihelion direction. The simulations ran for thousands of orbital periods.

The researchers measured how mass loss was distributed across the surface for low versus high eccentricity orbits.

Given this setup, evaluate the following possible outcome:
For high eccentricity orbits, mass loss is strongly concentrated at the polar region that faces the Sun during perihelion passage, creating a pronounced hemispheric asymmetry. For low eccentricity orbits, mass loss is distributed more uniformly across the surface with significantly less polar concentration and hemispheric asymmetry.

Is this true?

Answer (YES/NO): YES